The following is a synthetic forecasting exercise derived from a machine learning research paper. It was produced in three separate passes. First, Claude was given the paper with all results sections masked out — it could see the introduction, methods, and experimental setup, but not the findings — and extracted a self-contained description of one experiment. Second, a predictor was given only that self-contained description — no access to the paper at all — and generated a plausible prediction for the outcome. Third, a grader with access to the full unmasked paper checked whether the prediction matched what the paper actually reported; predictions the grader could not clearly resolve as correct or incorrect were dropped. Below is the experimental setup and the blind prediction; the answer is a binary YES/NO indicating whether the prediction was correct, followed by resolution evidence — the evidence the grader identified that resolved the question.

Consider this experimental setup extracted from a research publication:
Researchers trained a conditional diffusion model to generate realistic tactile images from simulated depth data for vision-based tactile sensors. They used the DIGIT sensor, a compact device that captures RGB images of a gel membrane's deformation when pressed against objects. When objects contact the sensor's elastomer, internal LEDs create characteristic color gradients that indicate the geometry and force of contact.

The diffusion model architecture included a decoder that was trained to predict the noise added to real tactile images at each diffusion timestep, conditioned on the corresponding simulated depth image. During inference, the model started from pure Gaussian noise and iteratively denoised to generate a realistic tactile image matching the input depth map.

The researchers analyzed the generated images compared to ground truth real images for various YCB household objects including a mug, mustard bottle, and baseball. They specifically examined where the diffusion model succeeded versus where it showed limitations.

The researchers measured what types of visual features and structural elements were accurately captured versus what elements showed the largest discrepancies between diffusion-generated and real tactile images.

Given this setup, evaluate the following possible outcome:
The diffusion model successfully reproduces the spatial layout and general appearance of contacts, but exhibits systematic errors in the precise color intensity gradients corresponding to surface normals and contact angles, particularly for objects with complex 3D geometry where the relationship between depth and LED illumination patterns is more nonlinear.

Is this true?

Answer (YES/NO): NO